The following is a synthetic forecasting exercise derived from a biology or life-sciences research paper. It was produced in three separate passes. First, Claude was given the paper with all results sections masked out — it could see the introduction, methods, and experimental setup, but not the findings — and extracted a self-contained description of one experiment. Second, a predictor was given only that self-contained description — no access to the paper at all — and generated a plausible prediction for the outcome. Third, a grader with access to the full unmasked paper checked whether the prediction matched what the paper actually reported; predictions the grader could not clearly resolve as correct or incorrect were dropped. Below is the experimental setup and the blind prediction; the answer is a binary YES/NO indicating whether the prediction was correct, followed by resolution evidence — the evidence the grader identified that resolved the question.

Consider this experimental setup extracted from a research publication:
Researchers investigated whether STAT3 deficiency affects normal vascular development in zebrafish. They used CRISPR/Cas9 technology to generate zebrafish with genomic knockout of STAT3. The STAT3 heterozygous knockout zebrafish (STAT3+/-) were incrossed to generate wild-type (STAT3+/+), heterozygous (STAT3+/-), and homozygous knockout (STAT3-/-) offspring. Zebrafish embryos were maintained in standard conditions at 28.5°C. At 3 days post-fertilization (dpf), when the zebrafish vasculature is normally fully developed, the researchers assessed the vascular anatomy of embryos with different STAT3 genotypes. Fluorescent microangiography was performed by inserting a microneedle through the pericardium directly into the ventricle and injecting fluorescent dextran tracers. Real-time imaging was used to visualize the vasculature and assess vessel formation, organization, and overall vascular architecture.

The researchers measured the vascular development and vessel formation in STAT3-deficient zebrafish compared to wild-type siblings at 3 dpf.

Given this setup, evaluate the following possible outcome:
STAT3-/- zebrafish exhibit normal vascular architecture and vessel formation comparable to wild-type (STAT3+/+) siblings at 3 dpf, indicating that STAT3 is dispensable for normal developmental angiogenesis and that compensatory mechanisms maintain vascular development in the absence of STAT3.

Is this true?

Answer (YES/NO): YES